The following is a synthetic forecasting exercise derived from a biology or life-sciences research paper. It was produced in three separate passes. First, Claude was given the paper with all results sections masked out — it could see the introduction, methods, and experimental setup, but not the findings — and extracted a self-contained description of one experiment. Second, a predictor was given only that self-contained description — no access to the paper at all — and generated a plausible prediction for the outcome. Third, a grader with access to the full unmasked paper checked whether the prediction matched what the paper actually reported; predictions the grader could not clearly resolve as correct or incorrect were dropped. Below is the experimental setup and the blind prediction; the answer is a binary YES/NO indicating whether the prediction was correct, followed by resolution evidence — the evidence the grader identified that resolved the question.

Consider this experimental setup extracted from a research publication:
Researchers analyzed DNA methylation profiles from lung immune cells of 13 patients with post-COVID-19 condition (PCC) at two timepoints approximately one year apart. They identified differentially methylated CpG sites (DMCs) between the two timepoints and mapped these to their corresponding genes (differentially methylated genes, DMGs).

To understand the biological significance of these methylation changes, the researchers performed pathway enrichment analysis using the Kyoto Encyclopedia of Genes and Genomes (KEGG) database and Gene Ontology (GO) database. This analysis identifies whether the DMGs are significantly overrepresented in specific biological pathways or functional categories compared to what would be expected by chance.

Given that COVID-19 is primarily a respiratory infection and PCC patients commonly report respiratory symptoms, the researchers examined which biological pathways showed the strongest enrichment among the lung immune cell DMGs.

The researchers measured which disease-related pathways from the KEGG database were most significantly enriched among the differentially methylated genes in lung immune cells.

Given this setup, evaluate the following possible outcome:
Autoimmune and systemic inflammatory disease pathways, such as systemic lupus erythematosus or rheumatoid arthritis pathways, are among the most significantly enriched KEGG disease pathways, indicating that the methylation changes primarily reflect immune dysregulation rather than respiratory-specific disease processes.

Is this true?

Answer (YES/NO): NO